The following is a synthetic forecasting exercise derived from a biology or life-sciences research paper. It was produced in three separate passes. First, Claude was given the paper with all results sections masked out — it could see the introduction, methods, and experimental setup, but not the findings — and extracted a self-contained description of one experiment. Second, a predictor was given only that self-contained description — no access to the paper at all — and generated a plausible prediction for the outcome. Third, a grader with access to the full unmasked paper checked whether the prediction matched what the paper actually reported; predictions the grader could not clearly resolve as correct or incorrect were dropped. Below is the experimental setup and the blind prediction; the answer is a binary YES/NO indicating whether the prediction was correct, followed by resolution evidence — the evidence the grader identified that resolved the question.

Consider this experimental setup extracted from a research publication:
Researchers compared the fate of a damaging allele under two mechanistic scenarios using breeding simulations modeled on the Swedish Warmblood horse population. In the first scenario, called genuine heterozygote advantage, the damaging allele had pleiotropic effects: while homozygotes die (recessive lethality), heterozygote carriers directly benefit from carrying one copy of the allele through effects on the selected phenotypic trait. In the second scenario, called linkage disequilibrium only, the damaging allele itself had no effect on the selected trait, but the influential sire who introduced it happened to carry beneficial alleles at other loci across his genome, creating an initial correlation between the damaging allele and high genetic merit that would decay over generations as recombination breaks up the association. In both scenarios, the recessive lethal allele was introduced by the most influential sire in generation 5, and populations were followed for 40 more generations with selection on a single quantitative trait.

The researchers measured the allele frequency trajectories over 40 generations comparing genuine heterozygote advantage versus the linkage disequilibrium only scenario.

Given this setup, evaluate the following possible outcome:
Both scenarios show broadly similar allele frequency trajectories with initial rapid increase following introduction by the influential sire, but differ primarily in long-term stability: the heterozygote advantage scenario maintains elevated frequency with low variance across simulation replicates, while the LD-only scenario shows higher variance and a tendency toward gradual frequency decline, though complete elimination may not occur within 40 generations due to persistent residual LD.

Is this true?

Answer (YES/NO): NO